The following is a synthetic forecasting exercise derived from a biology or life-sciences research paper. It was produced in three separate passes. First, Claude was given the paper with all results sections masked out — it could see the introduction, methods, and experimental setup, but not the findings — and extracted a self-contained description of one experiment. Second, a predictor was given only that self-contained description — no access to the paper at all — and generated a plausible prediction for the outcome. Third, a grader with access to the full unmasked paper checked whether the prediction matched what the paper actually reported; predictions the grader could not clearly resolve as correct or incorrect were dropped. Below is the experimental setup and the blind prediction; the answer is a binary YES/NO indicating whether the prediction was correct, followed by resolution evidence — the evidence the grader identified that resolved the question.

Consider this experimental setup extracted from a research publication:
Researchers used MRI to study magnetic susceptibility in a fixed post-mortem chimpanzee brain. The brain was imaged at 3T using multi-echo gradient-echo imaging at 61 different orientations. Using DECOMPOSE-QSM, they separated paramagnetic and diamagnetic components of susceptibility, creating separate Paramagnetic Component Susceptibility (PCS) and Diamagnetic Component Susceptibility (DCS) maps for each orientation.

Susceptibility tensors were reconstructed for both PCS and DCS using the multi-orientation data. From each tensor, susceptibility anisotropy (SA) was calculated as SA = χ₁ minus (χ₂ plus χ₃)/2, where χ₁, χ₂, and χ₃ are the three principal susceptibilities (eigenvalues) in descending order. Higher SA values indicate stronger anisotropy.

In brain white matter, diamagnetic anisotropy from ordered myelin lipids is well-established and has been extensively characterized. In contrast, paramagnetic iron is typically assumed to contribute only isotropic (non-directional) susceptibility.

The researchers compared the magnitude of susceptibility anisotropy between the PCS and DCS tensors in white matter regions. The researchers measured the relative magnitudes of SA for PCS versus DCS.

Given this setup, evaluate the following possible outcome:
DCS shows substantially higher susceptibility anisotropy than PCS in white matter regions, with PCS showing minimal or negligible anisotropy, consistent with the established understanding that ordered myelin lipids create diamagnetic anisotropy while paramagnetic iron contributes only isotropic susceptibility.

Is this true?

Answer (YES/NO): NO